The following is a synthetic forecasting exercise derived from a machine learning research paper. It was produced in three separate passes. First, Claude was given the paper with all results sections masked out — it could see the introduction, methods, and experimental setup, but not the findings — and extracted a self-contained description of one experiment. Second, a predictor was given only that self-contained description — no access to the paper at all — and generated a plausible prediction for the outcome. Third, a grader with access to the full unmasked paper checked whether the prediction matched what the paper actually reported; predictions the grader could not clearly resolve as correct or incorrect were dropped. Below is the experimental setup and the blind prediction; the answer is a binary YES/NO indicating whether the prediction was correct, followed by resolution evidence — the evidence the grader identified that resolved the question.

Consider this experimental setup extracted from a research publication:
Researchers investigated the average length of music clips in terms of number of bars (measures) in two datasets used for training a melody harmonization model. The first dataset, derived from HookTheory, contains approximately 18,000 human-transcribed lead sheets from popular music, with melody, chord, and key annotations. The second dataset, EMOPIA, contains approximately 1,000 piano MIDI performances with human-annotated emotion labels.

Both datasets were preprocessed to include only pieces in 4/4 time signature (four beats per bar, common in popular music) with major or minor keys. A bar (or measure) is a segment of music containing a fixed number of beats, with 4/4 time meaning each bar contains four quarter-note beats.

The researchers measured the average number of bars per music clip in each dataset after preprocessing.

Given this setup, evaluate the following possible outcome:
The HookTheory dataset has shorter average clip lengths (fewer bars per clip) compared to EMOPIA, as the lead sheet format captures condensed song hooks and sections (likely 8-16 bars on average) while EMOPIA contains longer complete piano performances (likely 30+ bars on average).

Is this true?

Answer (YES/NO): NO